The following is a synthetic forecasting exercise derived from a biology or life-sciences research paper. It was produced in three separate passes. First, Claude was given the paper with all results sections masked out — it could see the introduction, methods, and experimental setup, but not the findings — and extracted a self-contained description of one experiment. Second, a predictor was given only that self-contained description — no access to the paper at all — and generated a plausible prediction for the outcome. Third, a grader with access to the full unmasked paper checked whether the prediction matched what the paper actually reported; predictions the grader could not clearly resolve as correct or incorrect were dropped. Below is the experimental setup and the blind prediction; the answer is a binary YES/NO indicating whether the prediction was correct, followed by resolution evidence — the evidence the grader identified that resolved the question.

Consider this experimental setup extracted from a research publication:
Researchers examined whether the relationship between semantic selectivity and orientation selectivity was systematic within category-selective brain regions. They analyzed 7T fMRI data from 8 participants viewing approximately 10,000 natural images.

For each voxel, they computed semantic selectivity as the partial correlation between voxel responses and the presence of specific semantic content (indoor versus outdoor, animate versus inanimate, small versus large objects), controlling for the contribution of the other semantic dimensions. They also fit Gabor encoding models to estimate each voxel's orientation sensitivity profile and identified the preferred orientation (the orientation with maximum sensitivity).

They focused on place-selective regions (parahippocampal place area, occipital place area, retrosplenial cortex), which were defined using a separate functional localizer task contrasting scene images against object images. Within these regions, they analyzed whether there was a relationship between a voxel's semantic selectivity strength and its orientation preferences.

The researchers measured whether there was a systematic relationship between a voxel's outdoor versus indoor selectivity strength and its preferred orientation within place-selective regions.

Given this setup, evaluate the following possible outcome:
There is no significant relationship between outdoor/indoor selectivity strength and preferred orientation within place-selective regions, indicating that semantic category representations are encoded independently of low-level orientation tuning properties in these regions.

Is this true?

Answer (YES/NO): NO